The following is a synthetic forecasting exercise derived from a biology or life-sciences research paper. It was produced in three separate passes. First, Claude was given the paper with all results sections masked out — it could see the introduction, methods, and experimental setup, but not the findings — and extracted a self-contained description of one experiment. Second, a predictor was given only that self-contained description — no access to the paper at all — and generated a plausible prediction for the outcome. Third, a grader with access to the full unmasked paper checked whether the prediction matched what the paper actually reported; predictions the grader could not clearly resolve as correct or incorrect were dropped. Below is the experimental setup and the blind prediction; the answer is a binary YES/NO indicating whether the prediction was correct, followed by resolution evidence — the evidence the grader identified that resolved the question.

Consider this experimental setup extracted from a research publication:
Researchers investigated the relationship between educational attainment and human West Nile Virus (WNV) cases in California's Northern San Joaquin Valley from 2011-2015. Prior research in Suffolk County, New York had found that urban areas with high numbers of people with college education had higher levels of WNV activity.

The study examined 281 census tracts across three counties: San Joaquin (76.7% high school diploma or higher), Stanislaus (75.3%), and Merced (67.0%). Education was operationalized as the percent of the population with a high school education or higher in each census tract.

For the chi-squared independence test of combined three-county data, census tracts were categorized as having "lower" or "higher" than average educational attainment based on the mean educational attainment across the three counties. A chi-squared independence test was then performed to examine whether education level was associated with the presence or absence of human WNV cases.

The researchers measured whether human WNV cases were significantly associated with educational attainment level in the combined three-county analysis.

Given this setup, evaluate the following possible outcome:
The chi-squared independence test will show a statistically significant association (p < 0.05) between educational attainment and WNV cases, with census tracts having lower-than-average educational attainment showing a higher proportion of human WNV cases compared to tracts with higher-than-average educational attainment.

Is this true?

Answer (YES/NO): NO